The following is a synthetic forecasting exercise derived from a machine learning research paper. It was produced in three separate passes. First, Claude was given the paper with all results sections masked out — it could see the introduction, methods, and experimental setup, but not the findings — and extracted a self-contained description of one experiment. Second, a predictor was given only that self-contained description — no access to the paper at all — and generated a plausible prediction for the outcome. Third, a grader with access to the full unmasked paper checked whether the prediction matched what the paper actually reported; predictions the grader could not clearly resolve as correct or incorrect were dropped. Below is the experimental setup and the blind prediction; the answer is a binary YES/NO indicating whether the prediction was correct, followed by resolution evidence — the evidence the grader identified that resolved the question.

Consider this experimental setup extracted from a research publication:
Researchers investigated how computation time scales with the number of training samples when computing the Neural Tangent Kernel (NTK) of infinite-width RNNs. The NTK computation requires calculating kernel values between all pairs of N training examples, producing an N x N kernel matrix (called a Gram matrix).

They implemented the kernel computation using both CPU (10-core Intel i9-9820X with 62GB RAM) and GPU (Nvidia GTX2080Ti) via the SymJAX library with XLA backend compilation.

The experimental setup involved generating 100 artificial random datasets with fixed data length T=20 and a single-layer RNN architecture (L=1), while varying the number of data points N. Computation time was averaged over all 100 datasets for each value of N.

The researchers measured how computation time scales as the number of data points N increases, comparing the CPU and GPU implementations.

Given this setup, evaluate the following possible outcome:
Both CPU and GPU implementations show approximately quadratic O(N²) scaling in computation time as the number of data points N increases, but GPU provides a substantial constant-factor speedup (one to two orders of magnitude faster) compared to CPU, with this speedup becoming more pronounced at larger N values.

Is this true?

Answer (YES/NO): NO